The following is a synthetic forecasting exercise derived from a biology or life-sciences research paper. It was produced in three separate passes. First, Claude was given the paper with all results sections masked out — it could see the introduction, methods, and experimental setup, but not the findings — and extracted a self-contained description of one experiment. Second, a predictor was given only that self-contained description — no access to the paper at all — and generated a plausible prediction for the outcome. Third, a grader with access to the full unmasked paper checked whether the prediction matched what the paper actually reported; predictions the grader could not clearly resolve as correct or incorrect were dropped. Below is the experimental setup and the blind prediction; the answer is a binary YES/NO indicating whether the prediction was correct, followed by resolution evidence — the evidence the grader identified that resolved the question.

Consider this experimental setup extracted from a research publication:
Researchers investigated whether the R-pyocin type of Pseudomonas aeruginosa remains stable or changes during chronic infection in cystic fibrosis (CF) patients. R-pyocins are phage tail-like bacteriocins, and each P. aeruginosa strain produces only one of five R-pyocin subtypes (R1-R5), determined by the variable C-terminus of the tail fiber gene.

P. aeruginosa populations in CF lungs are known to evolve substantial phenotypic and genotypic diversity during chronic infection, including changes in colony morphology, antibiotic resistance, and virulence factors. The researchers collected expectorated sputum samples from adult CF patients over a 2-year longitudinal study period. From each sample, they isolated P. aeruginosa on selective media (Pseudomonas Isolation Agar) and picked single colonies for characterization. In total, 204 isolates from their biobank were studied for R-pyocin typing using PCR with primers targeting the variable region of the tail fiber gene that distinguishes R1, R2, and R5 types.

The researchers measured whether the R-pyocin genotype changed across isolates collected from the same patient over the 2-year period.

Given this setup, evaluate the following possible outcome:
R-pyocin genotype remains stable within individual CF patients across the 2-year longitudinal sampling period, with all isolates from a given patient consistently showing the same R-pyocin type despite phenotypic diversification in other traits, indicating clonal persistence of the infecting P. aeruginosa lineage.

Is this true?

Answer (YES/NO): YES